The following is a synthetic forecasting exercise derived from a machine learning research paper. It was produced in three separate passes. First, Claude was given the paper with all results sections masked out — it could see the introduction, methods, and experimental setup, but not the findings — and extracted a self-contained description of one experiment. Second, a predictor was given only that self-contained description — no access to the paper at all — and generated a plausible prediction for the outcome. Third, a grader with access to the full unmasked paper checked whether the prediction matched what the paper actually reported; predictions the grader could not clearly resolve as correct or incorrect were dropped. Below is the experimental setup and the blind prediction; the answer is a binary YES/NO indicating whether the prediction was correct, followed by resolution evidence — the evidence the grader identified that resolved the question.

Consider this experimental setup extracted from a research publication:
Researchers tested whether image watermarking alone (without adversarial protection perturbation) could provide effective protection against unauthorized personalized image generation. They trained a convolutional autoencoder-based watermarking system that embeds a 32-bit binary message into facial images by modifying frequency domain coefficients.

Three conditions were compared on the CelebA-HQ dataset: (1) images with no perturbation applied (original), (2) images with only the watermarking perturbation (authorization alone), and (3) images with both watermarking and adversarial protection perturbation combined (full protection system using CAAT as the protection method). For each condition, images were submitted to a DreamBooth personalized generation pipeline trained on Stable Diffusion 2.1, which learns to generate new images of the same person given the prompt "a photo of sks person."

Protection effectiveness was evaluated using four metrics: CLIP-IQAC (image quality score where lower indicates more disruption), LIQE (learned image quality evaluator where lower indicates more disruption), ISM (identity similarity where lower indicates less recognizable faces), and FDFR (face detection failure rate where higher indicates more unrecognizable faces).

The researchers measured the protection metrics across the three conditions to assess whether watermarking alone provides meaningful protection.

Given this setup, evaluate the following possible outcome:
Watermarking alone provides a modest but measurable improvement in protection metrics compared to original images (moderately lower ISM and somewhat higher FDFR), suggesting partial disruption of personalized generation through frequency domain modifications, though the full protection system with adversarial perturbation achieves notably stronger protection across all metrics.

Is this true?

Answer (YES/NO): YES